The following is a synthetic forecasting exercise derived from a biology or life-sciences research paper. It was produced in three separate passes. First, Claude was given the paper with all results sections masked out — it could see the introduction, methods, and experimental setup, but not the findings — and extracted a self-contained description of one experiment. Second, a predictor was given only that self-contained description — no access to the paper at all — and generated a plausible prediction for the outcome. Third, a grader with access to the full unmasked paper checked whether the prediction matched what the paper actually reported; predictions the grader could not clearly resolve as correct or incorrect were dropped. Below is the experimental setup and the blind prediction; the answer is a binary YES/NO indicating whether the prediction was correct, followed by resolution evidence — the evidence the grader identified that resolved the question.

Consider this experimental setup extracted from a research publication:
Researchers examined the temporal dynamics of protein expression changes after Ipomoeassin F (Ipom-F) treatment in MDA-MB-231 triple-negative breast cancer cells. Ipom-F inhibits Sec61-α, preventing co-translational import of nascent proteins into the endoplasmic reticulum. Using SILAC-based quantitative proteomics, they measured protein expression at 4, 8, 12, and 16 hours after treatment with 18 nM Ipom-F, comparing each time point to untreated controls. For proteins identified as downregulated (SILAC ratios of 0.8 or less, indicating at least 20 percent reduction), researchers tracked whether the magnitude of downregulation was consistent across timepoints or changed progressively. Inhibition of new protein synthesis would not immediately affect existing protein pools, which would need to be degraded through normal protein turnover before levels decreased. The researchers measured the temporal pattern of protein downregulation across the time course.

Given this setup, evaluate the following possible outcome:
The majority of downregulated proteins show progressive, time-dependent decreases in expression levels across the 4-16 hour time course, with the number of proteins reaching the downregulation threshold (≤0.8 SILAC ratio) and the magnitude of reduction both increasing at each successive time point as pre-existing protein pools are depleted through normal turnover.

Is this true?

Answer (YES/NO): NO